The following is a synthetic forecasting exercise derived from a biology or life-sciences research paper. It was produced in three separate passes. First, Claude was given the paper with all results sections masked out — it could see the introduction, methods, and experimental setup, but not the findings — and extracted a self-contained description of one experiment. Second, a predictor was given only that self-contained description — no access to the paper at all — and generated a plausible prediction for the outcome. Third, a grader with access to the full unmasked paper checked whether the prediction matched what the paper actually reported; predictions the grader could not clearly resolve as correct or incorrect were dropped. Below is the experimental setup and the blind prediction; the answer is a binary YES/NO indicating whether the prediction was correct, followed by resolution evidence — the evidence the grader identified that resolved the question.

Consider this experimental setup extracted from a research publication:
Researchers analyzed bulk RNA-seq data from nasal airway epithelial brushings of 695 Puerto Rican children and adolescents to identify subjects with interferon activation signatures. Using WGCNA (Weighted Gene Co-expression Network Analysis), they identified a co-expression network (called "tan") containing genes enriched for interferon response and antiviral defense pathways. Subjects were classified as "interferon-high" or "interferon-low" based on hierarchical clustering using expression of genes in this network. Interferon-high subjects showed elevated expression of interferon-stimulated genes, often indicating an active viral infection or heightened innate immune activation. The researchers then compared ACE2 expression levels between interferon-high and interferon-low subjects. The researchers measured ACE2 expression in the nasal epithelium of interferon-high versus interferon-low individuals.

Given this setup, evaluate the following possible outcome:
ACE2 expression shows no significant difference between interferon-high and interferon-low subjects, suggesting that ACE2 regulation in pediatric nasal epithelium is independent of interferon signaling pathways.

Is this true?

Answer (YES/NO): NO